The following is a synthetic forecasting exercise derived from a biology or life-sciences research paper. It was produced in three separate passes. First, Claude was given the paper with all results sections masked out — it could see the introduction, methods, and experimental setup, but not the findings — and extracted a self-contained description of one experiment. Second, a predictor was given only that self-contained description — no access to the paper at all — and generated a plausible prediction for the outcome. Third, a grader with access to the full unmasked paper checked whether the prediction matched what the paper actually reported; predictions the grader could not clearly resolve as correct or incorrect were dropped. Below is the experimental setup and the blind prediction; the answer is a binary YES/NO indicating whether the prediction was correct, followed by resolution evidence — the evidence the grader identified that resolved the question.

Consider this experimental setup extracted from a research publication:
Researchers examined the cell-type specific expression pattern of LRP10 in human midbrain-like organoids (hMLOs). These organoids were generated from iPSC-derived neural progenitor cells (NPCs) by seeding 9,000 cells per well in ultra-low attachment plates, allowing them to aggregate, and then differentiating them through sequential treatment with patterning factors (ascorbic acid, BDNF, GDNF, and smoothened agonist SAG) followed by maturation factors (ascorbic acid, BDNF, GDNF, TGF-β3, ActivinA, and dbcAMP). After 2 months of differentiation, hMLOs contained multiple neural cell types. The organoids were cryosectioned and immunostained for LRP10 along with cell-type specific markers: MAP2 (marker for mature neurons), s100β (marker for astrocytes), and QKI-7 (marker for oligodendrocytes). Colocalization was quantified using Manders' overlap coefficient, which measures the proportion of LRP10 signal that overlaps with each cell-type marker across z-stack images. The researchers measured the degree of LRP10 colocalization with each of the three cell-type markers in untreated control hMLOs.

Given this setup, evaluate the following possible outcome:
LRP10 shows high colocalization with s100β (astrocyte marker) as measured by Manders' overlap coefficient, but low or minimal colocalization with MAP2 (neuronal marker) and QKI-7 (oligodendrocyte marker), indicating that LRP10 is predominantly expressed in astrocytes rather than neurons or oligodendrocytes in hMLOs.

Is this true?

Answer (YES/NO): NO